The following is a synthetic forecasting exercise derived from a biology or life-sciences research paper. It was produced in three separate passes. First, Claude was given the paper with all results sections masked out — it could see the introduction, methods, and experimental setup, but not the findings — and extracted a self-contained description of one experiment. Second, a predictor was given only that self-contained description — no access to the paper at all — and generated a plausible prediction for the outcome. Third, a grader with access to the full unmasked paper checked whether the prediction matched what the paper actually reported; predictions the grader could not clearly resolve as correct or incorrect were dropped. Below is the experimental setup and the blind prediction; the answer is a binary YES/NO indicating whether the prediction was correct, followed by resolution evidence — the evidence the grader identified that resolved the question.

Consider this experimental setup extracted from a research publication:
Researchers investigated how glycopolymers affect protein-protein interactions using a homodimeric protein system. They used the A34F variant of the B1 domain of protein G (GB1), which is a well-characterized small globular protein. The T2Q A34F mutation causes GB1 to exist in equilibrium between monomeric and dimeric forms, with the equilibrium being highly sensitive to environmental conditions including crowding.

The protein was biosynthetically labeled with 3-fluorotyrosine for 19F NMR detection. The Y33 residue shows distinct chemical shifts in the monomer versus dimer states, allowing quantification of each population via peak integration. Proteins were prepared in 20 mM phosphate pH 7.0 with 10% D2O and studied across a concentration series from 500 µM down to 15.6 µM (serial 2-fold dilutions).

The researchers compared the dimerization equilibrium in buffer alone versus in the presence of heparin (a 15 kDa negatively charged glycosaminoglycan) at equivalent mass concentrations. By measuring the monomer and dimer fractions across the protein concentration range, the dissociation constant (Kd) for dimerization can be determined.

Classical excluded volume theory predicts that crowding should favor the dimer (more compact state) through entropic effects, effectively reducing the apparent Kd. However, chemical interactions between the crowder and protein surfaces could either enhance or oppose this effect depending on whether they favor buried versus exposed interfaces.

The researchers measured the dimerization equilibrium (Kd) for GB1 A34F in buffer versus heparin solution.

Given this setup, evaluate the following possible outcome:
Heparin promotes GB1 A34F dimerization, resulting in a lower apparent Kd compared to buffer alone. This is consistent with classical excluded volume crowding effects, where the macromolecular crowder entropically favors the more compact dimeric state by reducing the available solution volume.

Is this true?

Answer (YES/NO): NO